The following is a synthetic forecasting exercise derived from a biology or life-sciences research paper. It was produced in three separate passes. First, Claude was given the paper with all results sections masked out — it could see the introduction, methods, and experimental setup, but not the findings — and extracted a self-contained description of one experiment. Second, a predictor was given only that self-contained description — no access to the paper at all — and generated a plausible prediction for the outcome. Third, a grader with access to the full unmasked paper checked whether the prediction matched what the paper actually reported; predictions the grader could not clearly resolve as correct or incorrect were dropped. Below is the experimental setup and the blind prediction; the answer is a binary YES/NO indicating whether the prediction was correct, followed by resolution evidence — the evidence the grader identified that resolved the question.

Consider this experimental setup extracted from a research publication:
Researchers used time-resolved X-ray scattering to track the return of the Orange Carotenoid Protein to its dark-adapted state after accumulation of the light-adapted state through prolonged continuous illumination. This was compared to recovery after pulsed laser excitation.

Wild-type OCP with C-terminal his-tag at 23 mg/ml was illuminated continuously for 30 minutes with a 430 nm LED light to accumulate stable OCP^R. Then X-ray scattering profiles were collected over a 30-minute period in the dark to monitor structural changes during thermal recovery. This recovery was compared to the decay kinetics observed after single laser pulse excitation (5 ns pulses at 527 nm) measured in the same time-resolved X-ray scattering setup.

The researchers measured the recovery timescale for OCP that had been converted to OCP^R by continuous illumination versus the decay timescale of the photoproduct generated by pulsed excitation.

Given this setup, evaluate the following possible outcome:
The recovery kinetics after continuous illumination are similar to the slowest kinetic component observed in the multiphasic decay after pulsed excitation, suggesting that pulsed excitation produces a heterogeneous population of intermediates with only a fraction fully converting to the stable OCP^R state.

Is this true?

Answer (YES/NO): NO